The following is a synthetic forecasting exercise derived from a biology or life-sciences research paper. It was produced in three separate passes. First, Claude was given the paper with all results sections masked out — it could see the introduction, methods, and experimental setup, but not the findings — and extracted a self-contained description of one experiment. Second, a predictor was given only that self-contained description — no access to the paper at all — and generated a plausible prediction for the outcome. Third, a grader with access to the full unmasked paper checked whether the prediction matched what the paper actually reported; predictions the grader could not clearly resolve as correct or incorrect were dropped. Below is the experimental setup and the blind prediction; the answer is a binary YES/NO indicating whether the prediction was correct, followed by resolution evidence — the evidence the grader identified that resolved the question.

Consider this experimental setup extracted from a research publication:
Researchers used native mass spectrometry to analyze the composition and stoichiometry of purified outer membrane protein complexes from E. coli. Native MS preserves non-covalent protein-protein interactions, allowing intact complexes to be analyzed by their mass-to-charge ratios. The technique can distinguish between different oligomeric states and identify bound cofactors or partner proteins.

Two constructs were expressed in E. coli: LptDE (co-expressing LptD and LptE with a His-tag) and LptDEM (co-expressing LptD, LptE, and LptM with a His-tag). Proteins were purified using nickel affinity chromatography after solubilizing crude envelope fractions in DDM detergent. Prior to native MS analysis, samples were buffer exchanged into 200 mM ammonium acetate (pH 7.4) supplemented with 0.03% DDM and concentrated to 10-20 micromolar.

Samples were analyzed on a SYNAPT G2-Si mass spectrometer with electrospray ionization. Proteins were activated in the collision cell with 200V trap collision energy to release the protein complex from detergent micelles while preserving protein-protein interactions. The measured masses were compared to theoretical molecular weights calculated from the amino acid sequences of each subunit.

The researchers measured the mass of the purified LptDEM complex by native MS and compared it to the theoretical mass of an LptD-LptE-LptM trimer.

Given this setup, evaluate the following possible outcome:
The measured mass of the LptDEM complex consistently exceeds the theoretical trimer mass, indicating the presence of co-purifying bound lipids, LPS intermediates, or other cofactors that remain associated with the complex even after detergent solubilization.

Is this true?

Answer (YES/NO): NO